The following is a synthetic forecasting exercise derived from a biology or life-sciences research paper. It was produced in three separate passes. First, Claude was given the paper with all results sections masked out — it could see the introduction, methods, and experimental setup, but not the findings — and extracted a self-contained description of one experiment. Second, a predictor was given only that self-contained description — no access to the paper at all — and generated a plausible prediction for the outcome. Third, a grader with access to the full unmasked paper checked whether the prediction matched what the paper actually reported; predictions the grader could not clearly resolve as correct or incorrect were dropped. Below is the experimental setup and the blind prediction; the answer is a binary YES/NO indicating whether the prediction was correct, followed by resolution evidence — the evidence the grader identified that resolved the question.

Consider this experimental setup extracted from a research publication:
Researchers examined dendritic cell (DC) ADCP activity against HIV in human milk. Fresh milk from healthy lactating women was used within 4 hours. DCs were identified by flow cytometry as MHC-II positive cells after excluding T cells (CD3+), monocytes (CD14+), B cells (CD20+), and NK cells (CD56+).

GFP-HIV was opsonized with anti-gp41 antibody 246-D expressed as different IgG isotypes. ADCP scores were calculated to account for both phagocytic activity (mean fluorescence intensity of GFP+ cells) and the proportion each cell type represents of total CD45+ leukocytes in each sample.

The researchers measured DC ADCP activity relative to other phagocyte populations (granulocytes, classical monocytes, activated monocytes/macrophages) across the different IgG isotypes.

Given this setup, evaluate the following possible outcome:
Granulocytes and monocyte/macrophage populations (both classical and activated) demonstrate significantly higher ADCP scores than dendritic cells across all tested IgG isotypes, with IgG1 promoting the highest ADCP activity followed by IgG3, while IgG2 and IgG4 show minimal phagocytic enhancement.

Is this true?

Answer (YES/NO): NO